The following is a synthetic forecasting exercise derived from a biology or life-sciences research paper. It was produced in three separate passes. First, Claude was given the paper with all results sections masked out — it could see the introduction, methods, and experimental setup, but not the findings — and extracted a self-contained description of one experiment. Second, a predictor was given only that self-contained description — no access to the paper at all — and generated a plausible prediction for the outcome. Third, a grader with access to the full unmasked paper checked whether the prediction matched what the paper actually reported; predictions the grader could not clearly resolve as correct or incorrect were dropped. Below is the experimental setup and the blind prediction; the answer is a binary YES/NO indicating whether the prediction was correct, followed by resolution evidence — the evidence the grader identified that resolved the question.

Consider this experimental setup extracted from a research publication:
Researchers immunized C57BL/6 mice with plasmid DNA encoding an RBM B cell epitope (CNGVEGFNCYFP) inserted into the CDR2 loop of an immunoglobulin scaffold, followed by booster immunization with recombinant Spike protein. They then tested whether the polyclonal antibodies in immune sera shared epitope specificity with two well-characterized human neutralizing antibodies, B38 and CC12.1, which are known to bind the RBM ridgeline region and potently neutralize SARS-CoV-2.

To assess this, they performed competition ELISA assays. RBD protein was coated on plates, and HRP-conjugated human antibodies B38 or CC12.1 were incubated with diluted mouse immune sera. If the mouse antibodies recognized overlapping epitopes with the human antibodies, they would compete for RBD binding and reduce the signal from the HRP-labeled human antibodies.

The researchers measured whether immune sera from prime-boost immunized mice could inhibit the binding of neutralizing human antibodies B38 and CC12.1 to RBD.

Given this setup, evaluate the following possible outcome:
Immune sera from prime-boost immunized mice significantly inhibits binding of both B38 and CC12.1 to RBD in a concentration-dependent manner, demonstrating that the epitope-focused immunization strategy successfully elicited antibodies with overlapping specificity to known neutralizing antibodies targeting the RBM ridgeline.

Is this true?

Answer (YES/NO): NO